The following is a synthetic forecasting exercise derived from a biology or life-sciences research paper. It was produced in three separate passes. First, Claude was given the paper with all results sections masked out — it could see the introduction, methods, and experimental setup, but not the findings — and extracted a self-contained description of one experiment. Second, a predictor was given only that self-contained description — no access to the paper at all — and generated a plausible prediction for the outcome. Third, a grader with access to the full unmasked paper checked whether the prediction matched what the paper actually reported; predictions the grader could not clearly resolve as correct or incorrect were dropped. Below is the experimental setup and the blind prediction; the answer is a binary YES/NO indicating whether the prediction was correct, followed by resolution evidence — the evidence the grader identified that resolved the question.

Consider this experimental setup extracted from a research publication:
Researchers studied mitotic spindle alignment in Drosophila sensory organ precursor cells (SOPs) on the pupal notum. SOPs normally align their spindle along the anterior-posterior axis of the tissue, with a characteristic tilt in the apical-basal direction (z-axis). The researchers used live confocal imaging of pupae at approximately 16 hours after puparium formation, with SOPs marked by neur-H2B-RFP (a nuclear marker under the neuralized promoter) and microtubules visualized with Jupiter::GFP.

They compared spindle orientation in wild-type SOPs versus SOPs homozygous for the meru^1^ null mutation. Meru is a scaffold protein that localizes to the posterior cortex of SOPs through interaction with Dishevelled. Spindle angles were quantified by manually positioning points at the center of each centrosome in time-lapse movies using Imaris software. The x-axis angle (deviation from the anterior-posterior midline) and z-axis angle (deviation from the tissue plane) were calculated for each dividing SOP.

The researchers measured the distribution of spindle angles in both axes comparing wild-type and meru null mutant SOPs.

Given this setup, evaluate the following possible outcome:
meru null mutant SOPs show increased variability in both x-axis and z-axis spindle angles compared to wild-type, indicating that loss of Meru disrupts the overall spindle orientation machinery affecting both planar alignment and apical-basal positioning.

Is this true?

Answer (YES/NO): YES